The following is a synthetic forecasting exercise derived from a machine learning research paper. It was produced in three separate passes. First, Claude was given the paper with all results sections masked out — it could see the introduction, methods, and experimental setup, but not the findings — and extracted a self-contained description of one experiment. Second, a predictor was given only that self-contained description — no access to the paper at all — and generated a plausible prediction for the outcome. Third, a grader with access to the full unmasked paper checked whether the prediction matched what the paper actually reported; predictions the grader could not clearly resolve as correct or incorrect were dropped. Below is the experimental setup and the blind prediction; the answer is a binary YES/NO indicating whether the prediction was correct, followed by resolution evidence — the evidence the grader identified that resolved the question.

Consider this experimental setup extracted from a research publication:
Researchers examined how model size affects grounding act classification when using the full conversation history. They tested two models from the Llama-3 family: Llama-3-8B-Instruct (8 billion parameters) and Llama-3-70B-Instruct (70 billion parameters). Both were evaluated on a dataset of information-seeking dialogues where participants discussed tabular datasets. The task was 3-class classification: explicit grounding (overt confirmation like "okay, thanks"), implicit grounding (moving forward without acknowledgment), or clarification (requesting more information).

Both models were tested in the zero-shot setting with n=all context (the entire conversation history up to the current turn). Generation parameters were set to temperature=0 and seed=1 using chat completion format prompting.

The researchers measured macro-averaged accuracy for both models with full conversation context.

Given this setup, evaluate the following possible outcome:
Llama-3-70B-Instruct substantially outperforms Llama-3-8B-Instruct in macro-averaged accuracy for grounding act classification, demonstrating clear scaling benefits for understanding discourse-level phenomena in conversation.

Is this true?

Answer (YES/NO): YES